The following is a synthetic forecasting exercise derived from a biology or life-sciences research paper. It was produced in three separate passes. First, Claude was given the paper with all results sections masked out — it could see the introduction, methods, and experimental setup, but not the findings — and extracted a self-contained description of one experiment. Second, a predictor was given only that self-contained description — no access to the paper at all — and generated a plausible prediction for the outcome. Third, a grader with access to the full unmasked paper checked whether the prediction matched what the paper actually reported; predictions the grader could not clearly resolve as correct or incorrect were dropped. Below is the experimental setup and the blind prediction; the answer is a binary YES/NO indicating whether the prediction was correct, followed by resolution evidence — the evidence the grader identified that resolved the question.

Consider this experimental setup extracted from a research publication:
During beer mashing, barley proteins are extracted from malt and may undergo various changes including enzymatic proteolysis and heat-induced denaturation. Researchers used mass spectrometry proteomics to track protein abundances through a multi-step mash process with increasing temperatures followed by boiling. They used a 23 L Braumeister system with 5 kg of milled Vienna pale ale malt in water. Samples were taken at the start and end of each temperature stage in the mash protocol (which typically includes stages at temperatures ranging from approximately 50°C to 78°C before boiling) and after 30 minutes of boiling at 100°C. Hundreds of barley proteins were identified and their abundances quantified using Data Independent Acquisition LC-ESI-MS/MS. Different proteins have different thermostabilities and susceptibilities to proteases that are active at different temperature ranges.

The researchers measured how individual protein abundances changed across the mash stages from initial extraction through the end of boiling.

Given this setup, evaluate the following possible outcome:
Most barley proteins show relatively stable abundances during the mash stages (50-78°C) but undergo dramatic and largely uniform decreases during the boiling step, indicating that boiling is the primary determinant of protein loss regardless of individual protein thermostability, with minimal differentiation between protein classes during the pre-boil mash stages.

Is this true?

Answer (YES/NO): NO